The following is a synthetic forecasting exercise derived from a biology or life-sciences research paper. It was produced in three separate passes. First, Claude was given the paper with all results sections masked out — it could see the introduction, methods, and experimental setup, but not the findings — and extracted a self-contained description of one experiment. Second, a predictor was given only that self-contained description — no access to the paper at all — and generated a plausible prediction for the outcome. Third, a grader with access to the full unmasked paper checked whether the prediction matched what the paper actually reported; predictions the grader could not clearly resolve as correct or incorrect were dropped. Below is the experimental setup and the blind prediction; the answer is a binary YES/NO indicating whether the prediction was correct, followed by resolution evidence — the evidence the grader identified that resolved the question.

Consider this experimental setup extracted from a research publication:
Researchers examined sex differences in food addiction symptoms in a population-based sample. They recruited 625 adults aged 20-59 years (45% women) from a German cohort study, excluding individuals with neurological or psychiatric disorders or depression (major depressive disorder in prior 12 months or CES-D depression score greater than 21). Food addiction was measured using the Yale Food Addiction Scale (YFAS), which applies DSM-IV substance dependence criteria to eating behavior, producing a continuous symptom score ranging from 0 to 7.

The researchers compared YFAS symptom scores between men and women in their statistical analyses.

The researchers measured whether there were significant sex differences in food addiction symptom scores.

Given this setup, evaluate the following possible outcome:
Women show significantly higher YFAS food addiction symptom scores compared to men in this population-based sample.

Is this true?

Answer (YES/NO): NO